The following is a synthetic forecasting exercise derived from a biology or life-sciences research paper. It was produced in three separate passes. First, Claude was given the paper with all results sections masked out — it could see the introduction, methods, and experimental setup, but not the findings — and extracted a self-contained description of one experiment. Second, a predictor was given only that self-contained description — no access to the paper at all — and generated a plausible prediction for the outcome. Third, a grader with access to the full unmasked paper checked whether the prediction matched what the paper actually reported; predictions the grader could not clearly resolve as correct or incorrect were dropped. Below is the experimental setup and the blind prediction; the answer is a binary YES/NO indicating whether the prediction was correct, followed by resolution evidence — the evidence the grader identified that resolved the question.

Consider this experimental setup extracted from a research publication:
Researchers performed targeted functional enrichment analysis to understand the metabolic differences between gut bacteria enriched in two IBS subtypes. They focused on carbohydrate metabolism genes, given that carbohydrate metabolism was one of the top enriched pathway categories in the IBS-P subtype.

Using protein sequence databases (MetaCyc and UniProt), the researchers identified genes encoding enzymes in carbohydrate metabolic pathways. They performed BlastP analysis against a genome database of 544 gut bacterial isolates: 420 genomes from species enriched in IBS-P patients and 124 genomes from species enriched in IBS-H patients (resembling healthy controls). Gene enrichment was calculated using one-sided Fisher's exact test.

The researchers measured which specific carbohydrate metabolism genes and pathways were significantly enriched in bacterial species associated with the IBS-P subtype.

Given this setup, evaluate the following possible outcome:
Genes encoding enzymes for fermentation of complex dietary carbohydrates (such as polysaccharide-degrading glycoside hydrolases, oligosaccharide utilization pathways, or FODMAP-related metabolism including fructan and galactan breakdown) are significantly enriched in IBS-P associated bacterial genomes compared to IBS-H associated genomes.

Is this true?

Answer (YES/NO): NO